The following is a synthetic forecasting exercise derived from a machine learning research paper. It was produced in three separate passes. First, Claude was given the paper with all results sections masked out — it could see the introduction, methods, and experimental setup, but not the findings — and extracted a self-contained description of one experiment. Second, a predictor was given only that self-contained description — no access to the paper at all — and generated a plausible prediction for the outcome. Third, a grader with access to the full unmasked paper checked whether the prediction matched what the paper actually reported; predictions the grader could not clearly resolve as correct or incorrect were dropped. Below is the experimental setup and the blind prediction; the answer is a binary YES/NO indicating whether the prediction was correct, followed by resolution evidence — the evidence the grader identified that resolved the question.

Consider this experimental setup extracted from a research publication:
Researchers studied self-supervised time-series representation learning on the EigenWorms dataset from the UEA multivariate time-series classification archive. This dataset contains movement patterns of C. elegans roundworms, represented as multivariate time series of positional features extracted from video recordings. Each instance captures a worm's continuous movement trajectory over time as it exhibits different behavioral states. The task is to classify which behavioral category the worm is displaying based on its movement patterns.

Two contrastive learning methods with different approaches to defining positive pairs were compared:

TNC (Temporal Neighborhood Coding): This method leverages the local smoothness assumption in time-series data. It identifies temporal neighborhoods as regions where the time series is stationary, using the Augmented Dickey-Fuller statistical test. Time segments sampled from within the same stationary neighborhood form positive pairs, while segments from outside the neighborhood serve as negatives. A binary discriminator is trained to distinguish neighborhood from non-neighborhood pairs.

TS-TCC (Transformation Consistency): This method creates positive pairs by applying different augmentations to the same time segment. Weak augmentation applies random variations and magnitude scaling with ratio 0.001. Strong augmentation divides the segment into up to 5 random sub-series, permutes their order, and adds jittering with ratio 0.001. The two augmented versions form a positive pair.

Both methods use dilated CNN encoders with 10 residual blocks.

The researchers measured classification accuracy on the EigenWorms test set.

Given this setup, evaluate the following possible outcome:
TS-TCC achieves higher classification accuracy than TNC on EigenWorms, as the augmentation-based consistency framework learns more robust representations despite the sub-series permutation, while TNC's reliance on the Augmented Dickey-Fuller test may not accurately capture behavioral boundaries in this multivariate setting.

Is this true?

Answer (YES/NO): NO